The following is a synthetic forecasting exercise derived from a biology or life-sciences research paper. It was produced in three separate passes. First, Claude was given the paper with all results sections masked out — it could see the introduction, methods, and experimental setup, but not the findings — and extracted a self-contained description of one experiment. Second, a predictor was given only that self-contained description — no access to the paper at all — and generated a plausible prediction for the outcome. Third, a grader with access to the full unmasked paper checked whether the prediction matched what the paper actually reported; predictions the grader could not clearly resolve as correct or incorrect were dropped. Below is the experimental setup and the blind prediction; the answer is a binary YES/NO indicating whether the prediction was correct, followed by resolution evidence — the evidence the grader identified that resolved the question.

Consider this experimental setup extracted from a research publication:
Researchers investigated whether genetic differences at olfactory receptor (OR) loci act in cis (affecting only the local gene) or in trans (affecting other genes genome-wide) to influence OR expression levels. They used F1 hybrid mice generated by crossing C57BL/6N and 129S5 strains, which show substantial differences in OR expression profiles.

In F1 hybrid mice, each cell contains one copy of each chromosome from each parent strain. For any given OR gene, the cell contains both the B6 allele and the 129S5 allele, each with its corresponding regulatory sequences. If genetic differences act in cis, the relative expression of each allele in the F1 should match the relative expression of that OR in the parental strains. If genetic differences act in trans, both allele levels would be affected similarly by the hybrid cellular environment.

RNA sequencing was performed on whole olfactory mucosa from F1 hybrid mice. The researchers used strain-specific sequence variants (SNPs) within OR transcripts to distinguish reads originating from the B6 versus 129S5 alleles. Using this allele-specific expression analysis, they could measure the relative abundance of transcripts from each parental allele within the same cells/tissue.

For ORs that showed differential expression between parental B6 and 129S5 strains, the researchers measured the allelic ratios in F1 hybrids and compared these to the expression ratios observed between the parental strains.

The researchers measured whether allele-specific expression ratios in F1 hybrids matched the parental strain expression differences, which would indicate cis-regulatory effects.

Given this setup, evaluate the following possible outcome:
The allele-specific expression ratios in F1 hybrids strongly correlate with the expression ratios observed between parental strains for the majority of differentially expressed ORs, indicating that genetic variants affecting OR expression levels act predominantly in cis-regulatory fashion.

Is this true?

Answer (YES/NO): YES